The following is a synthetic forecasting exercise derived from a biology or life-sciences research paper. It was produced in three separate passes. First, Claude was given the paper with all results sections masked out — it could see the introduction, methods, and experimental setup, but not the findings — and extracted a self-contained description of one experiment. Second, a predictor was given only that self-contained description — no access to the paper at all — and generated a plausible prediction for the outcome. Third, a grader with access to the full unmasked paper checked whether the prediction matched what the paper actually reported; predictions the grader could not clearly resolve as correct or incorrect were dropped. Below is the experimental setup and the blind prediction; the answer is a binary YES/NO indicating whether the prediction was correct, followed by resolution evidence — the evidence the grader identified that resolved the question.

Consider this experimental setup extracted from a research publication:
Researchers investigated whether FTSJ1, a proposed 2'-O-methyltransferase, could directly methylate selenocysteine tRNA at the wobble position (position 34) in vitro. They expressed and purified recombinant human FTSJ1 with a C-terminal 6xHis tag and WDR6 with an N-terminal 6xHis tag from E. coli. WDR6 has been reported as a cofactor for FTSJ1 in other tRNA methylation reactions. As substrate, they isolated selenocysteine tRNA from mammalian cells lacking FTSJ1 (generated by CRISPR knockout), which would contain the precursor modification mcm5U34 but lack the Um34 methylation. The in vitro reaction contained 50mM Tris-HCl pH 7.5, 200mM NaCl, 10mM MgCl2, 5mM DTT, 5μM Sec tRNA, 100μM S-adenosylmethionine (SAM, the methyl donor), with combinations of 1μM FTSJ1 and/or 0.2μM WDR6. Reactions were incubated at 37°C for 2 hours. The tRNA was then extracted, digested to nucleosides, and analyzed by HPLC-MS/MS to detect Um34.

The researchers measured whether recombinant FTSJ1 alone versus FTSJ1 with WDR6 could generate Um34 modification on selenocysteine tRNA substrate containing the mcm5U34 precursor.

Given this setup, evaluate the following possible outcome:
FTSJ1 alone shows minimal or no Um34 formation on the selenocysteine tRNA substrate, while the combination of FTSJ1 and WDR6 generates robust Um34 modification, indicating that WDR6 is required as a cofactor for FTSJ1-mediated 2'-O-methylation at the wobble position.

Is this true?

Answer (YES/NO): YES